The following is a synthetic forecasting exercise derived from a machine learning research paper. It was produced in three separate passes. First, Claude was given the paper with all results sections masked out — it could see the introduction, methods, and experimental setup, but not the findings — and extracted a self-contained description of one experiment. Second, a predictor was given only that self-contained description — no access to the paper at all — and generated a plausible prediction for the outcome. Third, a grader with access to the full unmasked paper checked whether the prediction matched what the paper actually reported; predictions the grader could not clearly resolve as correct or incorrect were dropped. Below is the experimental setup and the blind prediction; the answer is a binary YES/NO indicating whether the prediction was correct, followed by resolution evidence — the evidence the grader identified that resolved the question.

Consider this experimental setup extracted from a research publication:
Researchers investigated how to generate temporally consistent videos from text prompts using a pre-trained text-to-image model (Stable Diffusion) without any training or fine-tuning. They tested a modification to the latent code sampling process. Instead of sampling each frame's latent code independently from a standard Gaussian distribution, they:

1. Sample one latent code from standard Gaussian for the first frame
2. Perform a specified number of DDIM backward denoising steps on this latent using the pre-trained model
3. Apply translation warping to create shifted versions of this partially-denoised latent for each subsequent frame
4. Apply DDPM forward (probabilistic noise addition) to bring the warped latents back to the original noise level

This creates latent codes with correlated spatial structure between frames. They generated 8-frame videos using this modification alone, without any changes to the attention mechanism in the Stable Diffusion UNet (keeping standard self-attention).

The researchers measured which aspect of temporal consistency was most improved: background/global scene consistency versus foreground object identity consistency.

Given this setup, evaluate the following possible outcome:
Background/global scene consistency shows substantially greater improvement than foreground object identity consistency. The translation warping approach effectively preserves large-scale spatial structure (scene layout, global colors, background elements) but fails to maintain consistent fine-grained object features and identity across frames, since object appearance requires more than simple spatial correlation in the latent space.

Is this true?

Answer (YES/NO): YES